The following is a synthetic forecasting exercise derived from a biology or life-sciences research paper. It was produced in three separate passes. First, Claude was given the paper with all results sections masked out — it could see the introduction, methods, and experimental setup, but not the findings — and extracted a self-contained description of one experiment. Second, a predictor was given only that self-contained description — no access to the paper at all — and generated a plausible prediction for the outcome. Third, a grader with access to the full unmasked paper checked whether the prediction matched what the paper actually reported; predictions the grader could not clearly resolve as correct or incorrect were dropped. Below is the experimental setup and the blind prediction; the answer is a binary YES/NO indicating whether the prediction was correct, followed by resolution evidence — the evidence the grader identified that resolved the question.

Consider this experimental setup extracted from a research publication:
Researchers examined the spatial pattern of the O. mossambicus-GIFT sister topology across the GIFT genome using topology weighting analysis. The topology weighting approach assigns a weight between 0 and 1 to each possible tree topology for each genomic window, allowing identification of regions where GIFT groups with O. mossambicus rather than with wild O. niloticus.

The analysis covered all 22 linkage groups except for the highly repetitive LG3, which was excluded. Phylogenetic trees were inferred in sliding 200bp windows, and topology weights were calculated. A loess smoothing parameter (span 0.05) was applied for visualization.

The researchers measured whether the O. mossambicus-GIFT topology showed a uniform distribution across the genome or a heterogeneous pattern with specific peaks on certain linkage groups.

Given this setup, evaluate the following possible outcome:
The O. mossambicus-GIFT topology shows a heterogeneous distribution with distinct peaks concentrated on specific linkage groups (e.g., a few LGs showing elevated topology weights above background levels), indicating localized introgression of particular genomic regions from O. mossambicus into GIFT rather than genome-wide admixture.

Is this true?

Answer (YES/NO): YES